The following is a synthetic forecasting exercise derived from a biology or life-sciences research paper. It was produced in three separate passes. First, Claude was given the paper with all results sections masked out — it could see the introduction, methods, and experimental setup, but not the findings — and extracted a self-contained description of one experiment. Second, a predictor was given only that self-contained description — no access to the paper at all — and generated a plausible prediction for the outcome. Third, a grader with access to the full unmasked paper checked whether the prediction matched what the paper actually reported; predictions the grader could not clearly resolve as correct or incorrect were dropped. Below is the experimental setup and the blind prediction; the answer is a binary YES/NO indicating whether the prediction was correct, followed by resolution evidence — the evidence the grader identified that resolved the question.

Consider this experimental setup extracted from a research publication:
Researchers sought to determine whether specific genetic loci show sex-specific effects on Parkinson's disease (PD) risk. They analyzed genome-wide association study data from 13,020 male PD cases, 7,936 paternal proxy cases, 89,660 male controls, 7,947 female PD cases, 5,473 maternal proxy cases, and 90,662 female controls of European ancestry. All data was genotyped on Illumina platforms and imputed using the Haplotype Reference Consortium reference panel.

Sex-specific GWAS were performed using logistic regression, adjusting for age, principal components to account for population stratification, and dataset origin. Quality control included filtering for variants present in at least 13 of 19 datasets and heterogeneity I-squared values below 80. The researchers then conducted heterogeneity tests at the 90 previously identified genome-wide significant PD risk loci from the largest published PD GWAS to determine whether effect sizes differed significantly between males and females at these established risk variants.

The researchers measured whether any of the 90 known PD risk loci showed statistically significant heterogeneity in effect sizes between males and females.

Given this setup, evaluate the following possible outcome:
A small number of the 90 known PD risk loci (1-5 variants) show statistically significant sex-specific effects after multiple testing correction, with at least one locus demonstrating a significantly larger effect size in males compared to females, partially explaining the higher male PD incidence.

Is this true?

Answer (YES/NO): NO